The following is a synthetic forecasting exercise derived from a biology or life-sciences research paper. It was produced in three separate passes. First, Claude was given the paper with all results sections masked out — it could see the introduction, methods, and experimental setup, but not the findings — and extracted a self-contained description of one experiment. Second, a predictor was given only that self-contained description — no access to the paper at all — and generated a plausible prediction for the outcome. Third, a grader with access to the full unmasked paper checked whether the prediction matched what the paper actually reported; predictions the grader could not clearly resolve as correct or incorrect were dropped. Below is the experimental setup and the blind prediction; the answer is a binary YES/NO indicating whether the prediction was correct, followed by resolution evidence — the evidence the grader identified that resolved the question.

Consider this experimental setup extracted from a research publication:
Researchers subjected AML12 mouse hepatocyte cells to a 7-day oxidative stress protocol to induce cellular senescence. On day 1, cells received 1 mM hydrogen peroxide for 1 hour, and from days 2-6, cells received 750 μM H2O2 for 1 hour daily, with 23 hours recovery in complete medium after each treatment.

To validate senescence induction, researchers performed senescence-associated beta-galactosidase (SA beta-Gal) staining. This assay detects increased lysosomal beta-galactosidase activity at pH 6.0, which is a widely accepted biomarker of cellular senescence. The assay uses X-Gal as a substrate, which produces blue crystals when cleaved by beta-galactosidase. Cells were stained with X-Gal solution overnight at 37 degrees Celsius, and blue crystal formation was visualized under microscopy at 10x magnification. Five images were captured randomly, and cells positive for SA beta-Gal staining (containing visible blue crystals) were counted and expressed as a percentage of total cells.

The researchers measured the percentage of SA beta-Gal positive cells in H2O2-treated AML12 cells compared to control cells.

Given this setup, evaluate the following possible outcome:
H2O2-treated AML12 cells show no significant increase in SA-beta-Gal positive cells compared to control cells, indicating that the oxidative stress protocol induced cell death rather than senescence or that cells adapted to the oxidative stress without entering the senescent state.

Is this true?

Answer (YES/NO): NO